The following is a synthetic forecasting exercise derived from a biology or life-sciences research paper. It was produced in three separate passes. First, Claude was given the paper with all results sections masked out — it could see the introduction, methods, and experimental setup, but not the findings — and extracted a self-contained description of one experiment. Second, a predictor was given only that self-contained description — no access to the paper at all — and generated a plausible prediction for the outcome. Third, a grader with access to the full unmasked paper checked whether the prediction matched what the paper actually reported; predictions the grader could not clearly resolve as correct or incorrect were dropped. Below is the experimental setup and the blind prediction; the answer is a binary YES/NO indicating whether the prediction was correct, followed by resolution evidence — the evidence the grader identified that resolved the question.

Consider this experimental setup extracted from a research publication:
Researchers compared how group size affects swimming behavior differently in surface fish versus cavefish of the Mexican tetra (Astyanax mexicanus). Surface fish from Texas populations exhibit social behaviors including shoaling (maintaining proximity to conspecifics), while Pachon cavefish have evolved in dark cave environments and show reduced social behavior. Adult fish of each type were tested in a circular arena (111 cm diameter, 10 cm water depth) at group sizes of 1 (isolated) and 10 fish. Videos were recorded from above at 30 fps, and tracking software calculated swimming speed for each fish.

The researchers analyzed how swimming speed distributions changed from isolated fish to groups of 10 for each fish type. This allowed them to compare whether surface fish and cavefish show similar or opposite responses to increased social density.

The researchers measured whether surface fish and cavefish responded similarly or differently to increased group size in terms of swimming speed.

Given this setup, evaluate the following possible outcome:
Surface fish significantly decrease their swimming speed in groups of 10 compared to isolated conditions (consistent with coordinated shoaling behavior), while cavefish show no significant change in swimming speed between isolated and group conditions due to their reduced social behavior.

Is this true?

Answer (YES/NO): NO